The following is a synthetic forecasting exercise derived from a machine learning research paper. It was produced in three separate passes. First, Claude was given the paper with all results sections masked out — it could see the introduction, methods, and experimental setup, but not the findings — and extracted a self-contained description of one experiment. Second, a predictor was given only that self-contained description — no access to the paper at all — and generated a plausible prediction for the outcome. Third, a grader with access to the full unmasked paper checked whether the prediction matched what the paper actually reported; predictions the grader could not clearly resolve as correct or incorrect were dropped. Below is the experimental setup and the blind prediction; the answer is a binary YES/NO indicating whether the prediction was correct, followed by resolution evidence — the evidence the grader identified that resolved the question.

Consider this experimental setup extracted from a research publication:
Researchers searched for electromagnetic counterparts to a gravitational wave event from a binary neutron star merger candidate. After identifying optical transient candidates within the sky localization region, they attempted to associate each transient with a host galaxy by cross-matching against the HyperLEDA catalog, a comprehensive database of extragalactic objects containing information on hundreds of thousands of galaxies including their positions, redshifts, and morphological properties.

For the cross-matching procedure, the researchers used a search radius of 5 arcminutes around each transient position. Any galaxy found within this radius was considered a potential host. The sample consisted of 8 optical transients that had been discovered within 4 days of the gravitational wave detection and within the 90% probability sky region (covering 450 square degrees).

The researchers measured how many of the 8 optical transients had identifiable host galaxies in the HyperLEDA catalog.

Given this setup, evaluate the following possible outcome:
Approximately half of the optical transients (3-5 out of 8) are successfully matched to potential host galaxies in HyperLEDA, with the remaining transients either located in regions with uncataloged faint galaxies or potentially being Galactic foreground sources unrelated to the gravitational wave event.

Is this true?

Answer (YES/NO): NO